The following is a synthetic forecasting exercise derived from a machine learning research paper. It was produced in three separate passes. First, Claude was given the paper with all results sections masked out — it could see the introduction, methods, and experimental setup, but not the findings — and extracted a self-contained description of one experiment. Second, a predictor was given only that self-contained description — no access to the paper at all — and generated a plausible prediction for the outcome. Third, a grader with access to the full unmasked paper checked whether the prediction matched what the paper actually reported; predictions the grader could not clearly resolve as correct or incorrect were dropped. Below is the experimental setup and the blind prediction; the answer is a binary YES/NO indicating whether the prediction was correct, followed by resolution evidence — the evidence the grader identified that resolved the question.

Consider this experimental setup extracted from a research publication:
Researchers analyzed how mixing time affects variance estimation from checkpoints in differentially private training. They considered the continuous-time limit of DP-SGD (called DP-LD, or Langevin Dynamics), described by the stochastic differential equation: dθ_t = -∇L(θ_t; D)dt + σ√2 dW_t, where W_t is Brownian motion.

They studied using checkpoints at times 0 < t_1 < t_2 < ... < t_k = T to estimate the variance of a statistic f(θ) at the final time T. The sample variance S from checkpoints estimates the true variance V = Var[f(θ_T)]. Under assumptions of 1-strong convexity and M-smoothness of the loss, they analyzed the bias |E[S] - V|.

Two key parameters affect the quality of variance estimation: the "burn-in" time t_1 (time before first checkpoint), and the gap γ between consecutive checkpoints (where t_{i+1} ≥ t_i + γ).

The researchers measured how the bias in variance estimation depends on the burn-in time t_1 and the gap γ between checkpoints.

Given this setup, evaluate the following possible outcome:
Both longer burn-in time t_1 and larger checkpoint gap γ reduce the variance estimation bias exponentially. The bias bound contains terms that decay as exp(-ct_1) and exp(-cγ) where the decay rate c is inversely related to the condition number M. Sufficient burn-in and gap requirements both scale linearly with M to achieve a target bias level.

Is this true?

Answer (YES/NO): NO